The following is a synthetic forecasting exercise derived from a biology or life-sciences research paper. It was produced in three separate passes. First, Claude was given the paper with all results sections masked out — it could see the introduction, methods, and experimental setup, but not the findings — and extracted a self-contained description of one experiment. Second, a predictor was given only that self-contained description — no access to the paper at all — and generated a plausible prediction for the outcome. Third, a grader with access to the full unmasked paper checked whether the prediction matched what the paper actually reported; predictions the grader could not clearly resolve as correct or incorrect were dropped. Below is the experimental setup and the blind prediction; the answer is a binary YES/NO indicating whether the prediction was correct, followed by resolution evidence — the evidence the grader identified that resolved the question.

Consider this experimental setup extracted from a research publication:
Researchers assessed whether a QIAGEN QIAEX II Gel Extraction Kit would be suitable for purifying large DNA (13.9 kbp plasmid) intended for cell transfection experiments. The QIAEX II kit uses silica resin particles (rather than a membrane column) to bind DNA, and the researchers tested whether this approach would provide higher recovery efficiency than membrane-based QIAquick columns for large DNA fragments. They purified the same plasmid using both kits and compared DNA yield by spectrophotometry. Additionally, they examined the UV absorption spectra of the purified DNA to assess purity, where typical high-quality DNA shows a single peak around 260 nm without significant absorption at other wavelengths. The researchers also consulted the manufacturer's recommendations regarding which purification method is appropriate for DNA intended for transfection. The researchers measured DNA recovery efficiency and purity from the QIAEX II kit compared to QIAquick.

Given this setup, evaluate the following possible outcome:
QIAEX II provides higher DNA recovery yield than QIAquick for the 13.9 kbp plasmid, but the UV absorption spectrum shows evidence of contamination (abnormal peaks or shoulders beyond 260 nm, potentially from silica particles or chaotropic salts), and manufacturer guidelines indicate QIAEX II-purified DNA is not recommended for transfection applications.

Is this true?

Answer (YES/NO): NO